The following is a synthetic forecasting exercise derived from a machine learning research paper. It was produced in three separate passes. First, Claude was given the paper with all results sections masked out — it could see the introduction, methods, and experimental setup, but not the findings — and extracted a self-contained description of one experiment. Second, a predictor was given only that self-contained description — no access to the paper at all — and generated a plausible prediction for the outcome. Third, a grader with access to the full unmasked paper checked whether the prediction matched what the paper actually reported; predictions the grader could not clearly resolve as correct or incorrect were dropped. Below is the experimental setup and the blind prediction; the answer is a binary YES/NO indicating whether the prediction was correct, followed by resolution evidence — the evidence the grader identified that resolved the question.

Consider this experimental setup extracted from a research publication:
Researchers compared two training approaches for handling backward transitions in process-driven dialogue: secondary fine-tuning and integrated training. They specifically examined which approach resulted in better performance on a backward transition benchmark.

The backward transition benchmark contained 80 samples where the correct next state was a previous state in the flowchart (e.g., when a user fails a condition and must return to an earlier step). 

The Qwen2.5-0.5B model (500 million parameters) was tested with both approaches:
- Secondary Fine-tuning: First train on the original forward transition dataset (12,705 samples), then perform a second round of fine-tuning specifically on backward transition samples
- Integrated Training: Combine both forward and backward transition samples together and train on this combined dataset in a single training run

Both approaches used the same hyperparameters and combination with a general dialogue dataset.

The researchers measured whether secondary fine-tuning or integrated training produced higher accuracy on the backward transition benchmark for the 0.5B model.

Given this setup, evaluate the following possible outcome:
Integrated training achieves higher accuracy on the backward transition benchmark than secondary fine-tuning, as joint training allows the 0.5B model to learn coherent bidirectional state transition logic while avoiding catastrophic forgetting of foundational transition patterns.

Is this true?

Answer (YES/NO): YES